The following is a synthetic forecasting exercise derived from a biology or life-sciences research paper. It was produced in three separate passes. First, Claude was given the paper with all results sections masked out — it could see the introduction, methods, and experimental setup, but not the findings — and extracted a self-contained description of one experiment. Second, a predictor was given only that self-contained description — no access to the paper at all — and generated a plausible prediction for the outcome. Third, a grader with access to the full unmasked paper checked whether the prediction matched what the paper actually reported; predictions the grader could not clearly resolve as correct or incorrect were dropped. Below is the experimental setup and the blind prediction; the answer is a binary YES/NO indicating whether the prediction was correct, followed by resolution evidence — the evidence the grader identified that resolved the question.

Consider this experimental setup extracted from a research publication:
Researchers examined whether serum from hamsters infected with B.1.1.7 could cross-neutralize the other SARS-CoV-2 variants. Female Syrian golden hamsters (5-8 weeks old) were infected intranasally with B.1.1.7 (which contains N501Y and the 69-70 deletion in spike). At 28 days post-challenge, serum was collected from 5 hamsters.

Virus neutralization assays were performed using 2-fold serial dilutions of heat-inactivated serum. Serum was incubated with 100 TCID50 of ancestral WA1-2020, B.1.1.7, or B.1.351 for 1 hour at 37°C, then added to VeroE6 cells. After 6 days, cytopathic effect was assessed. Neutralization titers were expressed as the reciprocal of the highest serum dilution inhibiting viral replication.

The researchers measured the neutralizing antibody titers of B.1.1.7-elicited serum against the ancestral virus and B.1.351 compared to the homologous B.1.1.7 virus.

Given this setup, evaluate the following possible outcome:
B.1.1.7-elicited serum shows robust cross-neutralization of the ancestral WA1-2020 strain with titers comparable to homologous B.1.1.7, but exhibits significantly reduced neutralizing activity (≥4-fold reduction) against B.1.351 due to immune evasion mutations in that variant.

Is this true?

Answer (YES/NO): YES